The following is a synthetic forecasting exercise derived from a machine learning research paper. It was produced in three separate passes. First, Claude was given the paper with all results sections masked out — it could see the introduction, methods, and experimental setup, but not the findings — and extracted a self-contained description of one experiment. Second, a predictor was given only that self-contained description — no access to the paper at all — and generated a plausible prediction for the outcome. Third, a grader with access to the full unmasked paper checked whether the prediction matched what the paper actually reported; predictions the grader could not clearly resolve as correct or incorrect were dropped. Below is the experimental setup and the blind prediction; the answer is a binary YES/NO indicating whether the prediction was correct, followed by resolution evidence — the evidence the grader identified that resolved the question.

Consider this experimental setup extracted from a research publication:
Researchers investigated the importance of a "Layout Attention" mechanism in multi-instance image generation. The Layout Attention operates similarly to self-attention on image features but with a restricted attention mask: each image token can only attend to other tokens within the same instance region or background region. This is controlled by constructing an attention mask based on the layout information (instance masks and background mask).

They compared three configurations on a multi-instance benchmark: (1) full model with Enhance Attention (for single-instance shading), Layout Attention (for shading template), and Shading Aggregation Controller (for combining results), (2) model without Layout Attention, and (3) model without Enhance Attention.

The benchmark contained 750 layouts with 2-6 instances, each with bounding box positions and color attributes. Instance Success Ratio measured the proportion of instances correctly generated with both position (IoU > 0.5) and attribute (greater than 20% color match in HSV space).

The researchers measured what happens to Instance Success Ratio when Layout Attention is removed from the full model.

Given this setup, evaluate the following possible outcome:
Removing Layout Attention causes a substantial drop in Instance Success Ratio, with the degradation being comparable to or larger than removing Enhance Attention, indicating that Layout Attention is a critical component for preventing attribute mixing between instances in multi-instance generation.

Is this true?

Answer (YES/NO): NO